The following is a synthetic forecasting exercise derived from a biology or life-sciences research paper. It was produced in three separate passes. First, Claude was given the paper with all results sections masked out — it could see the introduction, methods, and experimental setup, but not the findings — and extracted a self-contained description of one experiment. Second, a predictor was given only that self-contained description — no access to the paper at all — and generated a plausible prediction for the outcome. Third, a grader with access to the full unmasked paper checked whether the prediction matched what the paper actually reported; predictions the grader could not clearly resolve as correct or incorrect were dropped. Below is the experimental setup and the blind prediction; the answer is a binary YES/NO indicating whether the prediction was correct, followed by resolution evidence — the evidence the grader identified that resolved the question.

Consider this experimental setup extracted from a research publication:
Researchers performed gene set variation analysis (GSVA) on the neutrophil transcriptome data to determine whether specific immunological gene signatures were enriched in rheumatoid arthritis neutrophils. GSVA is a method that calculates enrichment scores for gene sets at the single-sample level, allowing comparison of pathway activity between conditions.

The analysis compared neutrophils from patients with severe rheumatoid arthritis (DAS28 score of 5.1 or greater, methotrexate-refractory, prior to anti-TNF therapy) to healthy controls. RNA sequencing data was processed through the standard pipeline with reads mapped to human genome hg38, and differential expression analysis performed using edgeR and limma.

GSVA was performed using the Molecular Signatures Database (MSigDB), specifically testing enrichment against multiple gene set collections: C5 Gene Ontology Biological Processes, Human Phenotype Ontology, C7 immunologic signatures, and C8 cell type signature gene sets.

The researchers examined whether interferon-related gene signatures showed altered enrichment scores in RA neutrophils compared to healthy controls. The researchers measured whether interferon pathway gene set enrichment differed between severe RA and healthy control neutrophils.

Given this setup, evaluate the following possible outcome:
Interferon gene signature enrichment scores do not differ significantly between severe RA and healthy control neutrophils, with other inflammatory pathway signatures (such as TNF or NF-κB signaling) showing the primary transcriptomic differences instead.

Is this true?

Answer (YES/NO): NO